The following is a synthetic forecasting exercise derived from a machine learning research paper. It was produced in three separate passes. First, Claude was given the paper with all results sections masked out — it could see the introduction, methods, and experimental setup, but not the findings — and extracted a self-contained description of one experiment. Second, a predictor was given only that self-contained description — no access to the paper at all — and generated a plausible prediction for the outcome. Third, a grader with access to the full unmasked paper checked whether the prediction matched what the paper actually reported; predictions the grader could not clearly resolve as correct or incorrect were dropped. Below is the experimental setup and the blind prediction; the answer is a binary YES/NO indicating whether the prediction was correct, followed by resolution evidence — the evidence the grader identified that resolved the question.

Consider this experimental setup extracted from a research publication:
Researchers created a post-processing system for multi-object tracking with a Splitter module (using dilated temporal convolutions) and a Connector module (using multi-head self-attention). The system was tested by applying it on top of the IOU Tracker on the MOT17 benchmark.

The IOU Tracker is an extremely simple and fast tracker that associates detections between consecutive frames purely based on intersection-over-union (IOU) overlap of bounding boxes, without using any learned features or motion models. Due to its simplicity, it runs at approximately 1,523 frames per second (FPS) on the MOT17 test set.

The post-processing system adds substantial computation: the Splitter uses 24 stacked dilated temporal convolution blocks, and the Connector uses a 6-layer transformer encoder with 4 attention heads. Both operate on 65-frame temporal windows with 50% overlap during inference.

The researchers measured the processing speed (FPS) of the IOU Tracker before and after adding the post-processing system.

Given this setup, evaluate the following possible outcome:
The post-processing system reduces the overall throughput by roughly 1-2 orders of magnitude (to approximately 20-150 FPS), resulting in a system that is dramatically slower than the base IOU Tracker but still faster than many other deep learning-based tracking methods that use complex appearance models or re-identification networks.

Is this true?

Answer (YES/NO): NO